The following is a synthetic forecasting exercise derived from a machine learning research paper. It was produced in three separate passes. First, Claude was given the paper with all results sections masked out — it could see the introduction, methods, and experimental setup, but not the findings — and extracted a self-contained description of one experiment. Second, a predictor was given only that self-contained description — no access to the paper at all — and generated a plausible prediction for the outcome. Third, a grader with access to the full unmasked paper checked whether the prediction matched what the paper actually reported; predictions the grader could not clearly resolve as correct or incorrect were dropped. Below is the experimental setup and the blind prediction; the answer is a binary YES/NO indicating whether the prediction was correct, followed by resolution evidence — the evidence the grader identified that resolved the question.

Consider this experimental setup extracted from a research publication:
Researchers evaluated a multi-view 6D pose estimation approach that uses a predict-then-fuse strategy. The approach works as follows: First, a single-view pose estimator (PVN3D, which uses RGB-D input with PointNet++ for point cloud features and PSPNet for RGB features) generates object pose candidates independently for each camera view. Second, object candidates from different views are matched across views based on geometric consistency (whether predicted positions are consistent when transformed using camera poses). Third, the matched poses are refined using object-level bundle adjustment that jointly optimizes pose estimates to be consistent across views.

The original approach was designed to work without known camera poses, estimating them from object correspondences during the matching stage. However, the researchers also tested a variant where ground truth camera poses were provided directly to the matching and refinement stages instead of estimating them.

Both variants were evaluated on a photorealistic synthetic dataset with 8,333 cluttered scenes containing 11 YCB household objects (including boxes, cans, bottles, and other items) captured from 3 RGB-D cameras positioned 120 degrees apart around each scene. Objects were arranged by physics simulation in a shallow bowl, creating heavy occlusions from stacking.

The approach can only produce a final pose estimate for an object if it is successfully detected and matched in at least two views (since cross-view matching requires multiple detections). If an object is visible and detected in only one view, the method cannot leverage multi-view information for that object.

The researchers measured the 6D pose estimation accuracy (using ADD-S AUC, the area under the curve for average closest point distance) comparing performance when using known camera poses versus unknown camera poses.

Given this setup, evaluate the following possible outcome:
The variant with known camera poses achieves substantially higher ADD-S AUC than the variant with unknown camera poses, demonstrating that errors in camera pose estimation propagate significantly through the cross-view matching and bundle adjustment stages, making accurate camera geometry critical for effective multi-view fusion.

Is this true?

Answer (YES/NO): NO